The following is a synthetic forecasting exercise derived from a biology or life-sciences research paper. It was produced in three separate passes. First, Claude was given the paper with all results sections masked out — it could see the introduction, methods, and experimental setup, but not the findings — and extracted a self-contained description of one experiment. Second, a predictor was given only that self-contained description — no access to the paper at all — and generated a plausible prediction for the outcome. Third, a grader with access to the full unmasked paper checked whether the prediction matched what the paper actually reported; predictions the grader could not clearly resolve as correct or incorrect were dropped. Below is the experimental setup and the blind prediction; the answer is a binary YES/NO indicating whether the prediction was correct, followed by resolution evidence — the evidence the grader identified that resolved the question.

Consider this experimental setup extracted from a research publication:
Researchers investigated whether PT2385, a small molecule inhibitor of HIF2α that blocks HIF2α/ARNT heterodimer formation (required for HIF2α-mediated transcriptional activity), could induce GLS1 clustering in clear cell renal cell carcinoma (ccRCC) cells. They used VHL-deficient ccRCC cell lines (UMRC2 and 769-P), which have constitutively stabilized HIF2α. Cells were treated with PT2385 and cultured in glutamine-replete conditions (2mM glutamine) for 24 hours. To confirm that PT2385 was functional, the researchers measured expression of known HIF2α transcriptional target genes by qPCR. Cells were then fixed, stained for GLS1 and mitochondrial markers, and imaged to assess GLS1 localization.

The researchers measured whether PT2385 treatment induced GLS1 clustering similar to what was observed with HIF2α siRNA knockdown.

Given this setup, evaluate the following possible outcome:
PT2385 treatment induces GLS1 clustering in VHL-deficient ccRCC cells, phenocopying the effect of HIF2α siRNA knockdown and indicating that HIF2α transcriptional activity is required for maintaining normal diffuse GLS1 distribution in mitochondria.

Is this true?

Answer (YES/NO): NO